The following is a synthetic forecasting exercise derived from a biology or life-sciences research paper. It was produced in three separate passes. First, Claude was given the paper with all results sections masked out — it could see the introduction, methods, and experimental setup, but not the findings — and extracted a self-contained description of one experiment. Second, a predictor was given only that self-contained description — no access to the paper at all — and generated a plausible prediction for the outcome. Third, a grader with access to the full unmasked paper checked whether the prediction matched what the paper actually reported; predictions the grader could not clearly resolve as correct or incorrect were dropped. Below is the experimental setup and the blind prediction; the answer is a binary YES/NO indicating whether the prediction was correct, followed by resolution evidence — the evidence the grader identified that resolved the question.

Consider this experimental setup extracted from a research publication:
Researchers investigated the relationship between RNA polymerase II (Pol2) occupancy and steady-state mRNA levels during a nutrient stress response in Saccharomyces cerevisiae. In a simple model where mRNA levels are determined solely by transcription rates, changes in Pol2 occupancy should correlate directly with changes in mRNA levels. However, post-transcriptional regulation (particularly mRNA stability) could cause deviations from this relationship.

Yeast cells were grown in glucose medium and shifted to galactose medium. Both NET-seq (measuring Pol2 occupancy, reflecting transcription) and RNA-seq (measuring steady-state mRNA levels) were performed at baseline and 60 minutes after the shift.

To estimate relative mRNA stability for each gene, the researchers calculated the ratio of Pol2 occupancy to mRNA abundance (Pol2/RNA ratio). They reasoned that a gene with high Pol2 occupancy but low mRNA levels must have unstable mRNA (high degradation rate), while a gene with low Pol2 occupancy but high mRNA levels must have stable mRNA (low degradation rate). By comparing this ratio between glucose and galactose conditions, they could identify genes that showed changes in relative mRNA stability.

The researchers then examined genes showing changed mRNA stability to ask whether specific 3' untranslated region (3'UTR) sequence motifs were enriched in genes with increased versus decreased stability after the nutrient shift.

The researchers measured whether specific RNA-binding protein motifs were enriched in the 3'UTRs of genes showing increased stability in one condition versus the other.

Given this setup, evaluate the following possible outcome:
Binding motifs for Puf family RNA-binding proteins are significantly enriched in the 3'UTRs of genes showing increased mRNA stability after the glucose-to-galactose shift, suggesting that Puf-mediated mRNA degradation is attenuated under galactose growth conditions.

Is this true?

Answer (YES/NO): YES